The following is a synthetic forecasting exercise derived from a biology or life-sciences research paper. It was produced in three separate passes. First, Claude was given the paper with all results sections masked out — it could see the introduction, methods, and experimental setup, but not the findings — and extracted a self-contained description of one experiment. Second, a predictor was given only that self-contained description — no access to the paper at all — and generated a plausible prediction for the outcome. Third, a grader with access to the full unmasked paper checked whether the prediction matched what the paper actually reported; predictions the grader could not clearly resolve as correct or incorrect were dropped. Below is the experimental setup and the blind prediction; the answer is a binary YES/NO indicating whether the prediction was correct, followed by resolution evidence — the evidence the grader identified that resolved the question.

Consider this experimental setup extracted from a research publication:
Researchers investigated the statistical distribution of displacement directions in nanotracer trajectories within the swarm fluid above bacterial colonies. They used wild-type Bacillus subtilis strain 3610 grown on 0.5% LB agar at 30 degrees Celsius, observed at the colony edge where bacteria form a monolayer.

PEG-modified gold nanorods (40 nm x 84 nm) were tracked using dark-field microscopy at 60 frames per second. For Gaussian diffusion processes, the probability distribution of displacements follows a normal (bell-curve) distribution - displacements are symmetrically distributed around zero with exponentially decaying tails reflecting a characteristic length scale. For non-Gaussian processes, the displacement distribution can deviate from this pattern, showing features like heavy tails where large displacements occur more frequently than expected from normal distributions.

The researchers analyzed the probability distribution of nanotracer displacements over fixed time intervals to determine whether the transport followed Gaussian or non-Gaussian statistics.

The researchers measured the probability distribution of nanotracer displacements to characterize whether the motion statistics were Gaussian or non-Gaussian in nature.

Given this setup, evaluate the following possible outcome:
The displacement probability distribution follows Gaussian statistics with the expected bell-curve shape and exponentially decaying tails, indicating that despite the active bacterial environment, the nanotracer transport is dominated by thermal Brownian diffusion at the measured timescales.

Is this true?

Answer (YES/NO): NO